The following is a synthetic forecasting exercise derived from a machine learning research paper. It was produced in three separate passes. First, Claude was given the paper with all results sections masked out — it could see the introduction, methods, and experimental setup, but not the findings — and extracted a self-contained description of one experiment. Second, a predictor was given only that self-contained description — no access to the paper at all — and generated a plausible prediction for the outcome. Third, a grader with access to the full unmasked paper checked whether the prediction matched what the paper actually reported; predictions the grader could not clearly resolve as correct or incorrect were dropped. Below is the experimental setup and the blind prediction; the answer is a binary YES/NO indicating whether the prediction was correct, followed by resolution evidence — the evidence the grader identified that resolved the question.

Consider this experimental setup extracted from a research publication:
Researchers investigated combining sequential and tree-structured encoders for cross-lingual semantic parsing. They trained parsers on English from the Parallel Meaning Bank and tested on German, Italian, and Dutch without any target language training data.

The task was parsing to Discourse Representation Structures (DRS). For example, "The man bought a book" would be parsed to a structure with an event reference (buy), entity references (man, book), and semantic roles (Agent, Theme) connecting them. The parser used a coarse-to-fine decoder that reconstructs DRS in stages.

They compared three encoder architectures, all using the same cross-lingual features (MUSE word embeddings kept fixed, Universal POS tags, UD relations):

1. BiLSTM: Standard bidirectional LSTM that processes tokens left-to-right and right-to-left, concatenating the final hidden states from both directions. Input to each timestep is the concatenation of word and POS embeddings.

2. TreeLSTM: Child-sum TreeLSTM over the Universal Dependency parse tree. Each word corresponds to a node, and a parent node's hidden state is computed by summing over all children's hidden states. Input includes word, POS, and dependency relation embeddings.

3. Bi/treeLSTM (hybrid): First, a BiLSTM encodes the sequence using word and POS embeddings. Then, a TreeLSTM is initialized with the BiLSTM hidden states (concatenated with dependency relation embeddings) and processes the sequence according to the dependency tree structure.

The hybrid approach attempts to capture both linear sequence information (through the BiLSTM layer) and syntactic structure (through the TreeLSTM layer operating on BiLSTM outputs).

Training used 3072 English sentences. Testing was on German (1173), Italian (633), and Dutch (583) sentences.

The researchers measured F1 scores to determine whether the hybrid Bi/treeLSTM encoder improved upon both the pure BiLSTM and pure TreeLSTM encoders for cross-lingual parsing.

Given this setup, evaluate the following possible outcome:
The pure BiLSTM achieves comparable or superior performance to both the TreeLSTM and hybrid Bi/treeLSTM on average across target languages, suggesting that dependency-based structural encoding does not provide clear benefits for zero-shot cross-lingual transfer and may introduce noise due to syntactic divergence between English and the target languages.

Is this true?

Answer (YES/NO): YES